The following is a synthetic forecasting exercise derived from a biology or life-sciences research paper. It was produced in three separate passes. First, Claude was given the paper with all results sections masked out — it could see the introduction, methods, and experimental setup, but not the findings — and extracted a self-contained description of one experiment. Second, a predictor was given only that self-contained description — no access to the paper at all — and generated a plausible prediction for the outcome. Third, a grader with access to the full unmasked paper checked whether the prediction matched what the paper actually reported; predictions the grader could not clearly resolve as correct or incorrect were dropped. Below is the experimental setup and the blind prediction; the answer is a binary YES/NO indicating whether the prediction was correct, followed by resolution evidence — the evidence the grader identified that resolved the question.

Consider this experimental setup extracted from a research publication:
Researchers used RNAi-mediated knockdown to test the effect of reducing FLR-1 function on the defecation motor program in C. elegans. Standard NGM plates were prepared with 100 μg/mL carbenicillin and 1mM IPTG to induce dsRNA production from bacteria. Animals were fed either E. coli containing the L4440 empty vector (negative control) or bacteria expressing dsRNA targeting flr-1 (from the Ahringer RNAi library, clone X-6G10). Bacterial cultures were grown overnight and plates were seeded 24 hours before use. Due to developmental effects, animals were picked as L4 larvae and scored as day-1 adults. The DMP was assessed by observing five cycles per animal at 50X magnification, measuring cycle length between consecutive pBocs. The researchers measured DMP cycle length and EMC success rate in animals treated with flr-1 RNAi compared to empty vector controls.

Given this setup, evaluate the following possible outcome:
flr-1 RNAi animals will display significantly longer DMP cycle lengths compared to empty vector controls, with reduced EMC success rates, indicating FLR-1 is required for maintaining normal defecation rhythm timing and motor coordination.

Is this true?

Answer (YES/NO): NO